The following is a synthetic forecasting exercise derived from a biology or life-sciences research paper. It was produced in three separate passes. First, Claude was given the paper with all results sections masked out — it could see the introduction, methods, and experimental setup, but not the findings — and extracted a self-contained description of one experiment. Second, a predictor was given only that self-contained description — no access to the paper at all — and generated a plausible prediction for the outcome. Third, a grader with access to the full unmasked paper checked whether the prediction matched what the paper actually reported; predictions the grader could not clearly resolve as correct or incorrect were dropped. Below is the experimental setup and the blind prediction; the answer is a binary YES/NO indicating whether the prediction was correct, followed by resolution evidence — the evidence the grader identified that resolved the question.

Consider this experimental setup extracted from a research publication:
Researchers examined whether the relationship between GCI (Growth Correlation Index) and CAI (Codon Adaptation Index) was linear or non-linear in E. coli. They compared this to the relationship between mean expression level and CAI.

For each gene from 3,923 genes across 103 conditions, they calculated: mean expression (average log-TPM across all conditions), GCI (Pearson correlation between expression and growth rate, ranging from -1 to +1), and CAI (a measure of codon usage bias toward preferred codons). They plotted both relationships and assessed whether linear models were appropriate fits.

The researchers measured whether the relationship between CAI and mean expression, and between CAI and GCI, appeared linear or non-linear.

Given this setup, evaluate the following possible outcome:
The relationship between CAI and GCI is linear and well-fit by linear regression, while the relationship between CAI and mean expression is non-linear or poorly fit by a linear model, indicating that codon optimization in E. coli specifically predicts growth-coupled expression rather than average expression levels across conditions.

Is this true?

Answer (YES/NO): NO